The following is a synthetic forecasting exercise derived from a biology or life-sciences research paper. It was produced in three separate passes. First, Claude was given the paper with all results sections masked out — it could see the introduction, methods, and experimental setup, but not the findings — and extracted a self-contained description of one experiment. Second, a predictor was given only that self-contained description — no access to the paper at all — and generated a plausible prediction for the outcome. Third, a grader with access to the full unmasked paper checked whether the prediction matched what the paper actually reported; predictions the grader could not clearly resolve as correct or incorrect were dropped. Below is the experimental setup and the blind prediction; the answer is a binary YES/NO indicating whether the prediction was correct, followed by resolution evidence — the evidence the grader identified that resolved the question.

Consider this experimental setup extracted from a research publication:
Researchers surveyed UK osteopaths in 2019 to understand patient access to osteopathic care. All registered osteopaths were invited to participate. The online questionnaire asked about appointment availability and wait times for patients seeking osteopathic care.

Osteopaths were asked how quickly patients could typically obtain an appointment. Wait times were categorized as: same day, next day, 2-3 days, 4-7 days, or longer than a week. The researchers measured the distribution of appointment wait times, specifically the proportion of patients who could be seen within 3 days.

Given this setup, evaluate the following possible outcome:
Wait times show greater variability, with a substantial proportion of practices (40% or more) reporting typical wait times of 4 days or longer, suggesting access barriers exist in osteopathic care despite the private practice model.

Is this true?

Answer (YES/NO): YES